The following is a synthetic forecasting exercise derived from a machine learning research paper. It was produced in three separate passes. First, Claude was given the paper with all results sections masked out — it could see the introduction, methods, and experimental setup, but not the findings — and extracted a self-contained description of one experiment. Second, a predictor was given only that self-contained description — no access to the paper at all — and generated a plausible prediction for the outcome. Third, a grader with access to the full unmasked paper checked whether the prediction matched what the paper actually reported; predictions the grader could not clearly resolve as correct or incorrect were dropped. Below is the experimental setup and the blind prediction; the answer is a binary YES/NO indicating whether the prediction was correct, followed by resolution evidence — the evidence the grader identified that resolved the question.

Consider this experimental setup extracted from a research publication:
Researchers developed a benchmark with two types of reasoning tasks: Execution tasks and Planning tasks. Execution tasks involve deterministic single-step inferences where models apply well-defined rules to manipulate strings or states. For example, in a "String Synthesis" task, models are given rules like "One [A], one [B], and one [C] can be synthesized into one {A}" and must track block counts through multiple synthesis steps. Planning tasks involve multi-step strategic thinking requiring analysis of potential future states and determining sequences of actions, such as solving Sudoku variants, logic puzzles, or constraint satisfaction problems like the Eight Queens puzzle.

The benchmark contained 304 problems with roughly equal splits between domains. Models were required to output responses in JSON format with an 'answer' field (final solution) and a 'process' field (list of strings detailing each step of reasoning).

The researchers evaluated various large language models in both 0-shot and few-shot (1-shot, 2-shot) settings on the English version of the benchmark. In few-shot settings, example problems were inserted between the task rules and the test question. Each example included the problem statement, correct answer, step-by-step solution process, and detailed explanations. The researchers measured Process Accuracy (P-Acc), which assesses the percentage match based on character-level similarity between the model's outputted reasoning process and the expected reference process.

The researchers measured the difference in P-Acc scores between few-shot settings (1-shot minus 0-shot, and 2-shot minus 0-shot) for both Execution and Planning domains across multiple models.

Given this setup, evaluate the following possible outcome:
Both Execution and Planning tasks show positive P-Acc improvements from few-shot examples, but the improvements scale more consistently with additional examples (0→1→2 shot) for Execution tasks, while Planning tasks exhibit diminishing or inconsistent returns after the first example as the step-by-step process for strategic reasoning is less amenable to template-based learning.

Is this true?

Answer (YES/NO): NO